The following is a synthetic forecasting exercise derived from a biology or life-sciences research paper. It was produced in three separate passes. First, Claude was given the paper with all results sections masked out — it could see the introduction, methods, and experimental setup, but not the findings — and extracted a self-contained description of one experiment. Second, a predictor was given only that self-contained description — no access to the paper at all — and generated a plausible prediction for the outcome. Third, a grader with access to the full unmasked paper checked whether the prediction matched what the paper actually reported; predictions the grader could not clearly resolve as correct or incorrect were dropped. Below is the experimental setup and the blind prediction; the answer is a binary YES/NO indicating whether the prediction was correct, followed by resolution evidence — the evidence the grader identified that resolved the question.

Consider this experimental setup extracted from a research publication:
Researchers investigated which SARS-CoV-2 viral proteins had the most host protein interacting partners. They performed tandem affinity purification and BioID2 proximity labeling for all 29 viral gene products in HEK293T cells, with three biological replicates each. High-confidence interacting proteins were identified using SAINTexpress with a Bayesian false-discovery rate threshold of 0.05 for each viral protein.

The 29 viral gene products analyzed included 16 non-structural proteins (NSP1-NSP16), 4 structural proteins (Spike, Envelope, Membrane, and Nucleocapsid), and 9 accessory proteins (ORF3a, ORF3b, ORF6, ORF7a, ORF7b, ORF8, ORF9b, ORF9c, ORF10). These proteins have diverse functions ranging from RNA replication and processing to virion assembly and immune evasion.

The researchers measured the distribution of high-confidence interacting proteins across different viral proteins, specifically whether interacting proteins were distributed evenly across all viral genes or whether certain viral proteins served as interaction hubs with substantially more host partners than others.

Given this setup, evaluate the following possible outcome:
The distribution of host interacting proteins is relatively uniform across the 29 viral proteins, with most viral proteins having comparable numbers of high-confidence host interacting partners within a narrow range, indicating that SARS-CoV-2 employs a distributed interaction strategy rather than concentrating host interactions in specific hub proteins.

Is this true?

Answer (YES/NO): NO